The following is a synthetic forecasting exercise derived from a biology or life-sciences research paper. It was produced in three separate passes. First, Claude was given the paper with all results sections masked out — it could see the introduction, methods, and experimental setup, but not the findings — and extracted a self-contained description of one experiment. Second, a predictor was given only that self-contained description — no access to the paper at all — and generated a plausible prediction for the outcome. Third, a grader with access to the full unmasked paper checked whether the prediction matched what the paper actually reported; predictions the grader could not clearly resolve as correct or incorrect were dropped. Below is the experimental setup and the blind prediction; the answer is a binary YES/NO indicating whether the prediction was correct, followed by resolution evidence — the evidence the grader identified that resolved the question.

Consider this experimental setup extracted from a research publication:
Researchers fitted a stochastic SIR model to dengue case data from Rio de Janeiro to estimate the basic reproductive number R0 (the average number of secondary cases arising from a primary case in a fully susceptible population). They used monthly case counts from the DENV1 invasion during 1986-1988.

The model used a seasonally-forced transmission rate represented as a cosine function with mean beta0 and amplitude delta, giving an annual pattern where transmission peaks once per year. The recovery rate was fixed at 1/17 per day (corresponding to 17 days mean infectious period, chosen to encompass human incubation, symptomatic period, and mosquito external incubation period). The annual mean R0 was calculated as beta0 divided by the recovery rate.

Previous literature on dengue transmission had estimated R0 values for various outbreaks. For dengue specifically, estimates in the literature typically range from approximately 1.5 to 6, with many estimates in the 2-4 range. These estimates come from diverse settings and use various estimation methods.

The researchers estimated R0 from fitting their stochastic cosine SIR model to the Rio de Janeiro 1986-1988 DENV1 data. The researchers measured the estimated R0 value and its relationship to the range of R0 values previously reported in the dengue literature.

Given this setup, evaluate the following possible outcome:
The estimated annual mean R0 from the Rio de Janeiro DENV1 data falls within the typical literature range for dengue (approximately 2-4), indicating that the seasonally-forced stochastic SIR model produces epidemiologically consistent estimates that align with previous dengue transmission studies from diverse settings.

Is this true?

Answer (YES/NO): NO